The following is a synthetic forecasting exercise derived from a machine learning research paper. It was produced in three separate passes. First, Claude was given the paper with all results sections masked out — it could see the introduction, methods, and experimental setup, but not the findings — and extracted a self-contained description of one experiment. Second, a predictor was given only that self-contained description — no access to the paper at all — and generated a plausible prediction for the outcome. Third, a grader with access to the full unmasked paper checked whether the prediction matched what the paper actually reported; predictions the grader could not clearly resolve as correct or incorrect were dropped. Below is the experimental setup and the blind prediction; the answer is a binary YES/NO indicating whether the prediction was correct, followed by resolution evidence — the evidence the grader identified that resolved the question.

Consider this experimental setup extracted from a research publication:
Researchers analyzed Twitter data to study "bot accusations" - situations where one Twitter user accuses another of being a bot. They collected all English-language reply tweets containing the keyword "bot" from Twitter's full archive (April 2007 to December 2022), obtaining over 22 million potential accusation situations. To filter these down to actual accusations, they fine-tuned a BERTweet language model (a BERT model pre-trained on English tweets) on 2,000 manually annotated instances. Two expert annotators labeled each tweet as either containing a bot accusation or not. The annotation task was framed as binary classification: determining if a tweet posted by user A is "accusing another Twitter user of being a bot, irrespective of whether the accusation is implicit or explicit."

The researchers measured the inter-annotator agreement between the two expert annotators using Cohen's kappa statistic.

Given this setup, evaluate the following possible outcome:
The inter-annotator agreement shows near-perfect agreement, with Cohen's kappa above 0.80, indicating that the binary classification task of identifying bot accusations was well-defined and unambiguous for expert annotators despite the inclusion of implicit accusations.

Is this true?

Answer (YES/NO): YES